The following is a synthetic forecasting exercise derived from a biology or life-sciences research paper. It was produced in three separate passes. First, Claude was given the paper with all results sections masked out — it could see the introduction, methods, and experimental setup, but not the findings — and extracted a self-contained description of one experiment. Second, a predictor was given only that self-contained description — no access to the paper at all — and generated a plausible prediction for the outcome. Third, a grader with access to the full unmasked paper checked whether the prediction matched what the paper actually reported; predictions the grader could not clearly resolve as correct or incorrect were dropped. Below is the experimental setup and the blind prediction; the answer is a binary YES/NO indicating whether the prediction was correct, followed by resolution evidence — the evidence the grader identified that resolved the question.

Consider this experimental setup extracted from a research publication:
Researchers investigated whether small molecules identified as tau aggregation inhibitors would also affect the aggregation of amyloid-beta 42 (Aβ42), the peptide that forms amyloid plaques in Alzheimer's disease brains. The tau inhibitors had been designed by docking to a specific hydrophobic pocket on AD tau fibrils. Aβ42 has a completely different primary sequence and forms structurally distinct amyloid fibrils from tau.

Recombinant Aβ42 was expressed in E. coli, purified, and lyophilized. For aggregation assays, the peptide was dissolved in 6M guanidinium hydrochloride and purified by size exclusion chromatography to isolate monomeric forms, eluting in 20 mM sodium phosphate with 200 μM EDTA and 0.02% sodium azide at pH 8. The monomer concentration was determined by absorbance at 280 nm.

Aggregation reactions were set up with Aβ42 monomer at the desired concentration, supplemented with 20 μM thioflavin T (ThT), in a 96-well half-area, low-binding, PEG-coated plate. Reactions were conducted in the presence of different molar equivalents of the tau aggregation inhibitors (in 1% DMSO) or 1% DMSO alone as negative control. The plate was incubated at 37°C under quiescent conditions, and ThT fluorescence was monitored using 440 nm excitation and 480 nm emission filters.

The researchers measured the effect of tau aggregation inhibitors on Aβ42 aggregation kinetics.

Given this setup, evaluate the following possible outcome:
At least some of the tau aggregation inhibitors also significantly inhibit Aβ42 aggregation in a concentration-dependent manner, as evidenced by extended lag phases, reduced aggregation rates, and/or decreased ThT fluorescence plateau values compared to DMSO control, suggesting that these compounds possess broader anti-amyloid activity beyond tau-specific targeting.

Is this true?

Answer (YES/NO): NO